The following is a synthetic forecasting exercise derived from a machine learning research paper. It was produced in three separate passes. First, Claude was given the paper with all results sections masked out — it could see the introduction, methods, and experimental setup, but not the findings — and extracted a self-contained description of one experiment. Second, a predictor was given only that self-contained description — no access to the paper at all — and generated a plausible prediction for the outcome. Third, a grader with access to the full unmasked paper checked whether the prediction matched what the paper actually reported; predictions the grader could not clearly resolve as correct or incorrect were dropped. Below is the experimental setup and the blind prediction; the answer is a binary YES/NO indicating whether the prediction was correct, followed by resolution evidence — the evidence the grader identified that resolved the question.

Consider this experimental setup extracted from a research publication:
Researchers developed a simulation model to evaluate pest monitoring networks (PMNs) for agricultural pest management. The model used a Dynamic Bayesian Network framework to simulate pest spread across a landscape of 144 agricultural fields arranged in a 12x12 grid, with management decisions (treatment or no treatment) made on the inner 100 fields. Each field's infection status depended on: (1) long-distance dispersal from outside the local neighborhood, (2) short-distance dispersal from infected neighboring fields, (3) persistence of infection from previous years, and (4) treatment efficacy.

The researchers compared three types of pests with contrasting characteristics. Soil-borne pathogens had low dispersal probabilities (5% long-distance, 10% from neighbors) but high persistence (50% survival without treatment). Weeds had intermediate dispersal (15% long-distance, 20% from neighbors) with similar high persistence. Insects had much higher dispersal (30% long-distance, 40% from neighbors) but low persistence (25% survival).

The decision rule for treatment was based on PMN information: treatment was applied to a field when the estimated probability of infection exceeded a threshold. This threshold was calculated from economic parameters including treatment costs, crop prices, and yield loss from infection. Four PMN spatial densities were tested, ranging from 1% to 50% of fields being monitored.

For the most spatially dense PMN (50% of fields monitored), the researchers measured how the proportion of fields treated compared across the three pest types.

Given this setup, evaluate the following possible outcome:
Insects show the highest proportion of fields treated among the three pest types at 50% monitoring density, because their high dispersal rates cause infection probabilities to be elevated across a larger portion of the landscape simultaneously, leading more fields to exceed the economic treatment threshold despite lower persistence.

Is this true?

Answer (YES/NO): YES